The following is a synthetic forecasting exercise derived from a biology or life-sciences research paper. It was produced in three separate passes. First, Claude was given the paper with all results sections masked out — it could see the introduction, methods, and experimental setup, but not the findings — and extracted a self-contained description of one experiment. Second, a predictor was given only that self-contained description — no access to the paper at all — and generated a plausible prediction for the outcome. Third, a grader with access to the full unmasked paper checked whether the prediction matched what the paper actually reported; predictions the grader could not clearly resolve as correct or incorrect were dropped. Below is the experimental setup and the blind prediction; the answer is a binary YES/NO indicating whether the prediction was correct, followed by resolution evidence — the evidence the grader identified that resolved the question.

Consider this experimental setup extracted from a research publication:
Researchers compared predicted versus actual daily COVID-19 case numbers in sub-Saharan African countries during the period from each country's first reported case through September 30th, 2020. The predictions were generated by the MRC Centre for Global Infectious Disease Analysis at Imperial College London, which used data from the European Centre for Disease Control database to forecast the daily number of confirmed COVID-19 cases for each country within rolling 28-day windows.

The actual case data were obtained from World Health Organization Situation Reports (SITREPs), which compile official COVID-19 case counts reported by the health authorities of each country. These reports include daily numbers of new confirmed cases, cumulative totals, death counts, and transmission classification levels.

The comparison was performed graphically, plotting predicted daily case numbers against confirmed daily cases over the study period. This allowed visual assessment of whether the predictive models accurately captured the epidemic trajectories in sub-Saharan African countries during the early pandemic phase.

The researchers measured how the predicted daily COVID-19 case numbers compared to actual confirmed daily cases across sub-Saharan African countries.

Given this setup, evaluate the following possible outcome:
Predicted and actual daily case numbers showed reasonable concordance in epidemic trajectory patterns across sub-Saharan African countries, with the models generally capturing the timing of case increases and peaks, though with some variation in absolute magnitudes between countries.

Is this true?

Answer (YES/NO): NO